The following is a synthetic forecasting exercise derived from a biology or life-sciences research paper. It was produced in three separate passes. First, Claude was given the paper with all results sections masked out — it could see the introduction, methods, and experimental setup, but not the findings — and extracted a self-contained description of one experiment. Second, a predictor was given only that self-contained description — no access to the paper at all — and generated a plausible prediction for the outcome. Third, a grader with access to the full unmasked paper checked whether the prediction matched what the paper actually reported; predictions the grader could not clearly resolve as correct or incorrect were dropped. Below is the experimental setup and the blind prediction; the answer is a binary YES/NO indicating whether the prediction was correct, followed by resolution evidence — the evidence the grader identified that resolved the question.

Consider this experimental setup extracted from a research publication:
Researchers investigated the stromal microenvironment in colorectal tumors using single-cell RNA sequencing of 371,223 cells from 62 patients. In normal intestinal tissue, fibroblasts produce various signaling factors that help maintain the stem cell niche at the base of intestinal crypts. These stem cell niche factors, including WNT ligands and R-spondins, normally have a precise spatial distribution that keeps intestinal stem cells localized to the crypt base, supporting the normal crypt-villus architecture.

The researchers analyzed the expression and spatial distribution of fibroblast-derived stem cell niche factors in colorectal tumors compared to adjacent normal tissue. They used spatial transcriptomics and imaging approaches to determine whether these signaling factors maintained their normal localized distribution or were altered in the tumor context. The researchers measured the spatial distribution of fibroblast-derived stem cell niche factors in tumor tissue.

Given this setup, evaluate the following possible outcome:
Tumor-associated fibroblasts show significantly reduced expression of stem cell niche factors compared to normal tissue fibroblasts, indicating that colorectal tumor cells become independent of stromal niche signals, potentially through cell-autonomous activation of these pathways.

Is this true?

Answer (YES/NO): NO